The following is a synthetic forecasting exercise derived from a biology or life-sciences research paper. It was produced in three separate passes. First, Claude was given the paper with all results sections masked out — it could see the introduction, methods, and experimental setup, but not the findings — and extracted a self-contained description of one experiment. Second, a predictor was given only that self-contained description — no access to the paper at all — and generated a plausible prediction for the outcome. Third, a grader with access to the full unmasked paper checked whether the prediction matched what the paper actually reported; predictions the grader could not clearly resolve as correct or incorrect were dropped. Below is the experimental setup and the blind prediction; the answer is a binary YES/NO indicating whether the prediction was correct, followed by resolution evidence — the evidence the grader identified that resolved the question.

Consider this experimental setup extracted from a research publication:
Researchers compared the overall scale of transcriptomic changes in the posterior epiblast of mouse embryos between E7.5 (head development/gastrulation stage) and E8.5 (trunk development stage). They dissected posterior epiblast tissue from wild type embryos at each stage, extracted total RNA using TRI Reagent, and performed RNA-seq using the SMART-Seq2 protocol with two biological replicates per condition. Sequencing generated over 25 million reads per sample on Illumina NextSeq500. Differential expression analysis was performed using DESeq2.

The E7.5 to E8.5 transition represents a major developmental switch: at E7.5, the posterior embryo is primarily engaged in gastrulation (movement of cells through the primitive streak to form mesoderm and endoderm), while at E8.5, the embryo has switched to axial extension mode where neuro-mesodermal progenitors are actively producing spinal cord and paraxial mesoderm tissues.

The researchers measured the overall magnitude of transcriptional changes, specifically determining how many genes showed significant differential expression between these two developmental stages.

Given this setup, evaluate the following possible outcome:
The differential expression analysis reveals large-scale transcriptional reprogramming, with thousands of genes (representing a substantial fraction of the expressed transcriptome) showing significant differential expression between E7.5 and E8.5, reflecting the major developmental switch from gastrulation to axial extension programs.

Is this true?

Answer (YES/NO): YES